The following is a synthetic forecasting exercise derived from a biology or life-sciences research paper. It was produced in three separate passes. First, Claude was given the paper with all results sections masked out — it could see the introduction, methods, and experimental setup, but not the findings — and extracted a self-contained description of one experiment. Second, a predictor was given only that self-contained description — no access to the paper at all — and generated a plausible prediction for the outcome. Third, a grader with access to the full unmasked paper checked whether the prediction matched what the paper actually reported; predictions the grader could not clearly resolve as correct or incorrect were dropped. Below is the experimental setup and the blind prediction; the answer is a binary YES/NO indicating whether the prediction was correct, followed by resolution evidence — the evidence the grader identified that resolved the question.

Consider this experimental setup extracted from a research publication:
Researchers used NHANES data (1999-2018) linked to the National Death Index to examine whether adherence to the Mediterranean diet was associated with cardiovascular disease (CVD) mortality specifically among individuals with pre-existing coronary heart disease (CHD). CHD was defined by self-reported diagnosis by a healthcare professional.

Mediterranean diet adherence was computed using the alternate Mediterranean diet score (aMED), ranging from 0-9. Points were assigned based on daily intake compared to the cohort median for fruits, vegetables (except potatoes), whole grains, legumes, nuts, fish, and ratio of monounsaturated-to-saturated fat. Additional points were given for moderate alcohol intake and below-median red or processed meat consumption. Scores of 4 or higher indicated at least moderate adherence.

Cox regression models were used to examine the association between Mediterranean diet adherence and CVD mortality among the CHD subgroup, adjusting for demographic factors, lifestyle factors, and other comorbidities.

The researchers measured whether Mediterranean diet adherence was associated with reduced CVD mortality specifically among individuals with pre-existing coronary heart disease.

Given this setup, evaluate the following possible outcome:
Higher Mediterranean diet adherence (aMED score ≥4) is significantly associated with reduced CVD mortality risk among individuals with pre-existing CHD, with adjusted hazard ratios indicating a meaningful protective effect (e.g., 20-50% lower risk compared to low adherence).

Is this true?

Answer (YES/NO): NO